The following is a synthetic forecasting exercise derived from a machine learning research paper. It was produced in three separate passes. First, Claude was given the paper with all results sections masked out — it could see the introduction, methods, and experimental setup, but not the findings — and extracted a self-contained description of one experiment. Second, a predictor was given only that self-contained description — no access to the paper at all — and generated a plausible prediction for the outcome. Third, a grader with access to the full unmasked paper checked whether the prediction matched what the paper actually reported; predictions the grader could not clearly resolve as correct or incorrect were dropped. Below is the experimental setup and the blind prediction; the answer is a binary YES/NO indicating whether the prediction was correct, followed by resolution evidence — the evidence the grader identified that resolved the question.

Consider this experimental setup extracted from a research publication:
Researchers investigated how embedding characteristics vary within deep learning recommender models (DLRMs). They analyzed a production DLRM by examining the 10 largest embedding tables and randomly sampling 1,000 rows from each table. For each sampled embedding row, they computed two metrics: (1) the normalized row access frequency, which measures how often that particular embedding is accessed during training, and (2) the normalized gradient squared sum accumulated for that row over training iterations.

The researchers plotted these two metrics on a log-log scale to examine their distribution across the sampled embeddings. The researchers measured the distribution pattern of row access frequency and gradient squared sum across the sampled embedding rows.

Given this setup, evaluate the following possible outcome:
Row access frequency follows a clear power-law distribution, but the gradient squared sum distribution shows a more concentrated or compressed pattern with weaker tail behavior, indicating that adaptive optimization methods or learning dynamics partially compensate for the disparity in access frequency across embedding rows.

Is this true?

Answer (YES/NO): NO